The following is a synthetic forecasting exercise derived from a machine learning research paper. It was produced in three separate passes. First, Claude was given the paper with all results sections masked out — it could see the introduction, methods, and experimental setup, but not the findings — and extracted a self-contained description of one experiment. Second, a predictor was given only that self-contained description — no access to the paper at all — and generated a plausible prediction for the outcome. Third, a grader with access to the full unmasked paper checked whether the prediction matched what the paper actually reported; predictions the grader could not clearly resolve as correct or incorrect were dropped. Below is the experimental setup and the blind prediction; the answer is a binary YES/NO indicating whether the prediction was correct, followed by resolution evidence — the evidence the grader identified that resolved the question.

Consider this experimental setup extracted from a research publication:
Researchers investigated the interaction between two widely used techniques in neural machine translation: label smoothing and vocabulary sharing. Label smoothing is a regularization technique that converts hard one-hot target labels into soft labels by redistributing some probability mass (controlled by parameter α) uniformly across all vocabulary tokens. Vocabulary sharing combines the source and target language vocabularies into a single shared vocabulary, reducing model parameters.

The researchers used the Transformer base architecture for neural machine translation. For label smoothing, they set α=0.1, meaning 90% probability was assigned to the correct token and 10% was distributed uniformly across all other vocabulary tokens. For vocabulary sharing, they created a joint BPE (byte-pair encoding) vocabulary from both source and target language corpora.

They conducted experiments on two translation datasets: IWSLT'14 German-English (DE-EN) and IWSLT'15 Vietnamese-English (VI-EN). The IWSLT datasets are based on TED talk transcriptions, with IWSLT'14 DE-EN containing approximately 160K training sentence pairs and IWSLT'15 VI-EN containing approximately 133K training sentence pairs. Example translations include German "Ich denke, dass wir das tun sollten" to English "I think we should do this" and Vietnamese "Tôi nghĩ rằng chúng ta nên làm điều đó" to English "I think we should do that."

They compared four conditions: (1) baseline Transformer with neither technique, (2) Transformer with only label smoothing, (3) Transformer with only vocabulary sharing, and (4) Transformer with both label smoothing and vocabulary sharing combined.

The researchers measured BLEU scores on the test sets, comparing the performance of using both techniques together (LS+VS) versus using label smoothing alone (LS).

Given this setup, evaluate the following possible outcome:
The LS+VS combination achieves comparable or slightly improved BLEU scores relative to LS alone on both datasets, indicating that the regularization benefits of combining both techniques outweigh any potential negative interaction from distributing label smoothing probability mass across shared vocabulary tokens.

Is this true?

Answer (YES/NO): NO